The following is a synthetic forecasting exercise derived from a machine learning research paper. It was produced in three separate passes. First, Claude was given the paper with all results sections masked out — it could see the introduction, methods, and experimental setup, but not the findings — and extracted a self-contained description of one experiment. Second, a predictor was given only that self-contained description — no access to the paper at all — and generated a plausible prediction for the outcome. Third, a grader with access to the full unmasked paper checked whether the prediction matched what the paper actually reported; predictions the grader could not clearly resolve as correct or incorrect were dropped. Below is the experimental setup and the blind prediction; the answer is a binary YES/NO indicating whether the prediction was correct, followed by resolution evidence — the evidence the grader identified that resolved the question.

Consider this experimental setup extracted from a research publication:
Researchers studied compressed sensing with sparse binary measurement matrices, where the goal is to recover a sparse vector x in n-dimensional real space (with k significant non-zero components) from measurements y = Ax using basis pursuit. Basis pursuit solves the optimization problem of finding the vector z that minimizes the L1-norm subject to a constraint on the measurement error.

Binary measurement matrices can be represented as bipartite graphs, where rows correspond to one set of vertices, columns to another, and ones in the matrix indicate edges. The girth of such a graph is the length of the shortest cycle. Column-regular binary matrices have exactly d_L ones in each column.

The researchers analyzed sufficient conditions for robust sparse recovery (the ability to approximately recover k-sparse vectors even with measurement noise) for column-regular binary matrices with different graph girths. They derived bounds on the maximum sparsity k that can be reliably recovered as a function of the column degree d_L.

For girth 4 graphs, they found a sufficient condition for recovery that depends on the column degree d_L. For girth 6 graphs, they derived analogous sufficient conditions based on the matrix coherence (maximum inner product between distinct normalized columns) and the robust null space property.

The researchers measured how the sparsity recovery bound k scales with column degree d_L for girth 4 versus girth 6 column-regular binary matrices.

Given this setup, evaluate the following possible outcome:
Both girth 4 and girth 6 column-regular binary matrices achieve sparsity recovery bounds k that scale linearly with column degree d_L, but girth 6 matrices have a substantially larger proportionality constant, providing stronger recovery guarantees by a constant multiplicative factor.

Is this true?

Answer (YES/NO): YES